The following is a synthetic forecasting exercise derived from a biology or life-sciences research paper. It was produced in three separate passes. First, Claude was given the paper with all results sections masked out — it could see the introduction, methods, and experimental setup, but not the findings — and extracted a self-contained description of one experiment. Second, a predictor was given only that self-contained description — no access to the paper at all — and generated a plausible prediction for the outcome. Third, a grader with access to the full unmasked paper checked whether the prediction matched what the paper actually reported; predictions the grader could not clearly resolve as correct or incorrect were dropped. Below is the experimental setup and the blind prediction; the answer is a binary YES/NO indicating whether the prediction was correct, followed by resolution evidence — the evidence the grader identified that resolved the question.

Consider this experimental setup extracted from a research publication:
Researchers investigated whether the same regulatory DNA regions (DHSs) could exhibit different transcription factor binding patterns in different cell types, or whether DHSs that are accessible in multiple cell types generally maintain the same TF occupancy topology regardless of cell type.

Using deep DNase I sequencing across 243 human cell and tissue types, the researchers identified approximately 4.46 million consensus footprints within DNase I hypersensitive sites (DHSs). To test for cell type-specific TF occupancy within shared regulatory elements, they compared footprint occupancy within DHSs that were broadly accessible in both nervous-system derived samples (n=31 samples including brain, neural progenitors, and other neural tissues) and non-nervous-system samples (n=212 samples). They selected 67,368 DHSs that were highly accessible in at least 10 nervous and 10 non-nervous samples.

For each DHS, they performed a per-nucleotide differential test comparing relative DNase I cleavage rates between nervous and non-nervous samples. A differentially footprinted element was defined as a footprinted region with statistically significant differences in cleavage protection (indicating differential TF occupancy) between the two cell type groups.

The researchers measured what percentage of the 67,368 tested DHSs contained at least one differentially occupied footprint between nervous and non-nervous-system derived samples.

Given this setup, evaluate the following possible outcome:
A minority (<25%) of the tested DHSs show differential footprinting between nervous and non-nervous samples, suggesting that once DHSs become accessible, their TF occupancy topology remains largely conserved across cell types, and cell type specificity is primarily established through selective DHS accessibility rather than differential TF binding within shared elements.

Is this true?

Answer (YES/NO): YES